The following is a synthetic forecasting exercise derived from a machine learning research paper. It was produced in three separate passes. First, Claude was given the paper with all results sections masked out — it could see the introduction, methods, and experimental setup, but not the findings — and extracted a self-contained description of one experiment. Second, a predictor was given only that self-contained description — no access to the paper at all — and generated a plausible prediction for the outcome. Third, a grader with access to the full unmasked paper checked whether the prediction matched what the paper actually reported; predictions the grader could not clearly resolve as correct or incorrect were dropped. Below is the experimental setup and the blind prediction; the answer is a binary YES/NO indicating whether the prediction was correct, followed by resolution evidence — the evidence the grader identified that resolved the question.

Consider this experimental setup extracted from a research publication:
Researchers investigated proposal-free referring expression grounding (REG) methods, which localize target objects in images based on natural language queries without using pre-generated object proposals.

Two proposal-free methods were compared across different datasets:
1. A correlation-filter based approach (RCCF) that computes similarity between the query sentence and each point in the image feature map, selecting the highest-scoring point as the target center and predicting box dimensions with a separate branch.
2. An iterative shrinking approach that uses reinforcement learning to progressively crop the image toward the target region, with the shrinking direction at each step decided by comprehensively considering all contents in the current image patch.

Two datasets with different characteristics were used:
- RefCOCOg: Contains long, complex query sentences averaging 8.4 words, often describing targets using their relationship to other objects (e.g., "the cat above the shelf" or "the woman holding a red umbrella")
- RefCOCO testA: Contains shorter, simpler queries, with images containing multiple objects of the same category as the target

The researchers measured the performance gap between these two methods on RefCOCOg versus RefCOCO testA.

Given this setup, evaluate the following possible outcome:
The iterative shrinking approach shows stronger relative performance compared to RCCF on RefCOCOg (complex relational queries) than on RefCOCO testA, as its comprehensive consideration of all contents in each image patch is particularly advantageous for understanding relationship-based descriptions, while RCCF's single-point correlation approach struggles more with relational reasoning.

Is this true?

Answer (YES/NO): YES